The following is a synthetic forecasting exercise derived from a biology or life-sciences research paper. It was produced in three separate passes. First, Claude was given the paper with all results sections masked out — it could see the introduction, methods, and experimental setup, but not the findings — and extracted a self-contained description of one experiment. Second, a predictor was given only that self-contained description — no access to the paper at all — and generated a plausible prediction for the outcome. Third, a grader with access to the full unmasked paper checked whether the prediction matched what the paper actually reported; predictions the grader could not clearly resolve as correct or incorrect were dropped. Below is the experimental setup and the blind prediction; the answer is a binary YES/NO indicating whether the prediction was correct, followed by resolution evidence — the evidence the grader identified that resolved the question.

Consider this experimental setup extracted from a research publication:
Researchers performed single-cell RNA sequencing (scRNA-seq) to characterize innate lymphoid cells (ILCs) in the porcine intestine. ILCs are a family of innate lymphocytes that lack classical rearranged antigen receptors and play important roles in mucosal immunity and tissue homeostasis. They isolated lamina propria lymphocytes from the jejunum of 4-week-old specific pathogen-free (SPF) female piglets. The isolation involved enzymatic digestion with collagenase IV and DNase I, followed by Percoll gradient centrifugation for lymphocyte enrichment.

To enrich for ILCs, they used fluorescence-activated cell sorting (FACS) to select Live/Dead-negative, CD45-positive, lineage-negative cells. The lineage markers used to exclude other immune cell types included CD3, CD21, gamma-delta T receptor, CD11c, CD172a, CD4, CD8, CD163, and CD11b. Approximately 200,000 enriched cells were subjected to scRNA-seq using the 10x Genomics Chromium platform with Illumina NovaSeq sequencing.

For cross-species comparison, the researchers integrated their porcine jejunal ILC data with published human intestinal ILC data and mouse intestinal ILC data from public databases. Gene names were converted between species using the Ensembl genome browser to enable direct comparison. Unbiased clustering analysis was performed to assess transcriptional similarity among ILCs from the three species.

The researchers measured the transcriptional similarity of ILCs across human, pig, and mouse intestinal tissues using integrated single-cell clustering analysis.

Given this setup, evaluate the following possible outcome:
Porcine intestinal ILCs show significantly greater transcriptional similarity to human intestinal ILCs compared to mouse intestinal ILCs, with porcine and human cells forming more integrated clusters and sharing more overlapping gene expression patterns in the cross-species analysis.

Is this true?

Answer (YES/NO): YES